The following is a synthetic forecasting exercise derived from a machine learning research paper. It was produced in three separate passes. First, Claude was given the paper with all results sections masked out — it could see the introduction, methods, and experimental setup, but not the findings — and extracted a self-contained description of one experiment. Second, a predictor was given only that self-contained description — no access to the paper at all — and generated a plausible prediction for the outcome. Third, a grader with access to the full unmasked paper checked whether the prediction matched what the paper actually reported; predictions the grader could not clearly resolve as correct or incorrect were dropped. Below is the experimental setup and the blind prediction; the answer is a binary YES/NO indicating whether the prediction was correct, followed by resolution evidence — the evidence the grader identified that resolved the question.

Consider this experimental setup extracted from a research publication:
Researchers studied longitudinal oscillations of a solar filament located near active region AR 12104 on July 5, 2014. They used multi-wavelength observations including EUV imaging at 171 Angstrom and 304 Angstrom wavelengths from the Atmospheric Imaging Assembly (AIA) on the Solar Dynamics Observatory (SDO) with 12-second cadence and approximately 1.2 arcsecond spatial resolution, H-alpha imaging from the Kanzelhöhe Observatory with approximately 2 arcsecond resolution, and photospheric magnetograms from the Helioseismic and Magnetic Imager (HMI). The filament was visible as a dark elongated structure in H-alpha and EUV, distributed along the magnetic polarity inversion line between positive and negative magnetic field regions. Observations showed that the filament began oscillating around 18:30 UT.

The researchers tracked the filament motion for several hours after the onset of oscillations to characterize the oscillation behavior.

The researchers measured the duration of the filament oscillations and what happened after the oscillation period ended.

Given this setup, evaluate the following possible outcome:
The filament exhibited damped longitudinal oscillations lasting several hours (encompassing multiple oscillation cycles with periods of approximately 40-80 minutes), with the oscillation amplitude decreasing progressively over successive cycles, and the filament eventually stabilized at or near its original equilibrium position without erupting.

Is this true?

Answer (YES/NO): NO